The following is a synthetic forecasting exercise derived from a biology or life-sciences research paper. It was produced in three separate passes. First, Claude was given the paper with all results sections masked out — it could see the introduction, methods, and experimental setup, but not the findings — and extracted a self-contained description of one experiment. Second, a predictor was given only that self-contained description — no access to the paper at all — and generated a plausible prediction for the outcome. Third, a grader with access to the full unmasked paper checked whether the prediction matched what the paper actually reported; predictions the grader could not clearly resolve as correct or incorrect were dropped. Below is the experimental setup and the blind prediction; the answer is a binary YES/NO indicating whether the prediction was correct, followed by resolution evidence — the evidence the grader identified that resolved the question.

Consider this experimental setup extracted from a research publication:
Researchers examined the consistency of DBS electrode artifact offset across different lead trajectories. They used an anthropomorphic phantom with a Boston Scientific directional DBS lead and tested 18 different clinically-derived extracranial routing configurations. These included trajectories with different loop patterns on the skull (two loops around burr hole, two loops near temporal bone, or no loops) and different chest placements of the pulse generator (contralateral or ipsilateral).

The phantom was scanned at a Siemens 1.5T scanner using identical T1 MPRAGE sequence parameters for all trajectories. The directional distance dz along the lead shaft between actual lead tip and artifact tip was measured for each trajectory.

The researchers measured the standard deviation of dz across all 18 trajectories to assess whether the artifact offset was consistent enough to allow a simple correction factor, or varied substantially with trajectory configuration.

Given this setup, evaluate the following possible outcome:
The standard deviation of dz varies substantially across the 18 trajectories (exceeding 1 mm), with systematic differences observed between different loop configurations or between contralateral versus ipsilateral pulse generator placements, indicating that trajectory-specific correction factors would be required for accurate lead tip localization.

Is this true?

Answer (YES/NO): NO